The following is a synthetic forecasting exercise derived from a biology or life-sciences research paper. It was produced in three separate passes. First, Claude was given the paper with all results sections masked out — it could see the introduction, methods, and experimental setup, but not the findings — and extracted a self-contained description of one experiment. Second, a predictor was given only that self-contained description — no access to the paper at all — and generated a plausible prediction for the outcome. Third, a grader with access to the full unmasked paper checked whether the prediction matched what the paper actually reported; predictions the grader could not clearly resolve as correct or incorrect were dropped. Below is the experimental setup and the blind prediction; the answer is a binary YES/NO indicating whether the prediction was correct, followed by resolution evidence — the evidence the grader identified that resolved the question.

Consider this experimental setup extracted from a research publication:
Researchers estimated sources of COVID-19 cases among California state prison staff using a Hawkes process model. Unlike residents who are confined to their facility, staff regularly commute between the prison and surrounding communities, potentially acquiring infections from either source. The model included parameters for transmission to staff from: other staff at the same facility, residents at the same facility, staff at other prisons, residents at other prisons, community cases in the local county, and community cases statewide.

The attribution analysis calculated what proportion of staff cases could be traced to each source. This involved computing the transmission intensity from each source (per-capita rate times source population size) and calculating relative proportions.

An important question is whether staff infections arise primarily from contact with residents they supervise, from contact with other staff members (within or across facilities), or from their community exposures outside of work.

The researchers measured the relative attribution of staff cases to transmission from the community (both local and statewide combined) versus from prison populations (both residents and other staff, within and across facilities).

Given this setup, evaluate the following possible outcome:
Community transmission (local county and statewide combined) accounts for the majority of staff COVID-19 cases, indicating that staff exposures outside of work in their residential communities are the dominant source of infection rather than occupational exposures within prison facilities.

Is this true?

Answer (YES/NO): NO